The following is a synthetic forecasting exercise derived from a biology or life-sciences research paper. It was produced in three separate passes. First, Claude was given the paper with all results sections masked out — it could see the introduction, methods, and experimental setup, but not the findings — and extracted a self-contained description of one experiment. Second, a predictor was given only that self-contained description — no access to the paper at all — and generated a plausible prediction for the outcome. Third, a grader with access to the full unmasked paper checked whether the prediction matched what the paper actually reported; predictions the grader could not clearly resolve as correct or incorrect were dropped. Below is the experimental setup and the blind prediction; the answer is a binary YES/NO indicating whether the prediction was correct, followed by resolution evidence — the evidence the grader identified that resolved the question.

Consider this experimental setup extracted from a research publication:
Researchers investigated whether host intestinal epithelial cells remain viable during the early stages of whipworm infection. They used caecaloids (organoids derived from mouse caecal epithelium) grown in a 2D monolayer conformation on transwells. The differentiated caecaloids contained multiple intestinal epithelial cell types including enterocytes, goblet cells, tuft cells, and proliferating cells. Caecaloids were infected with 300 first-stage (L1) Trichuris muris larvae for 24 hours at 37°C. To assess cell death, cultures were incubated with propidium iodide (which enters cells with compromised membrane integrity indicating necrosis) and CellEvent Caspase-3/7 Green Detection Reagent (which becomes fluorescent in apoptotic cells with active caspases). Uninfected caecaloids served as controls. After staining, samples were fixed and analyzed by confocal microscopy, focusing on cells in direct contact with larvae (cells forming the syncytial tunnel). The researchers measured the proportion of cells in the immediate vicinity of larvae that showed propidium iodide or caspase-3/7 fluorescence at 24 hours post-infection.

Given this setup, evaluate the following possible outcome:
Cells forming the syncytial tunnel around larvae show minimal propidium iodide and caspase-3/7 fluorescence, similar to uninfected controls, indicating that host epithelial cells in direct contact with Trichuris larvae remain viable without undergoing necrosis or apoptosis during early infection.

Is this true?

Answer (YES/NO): YES